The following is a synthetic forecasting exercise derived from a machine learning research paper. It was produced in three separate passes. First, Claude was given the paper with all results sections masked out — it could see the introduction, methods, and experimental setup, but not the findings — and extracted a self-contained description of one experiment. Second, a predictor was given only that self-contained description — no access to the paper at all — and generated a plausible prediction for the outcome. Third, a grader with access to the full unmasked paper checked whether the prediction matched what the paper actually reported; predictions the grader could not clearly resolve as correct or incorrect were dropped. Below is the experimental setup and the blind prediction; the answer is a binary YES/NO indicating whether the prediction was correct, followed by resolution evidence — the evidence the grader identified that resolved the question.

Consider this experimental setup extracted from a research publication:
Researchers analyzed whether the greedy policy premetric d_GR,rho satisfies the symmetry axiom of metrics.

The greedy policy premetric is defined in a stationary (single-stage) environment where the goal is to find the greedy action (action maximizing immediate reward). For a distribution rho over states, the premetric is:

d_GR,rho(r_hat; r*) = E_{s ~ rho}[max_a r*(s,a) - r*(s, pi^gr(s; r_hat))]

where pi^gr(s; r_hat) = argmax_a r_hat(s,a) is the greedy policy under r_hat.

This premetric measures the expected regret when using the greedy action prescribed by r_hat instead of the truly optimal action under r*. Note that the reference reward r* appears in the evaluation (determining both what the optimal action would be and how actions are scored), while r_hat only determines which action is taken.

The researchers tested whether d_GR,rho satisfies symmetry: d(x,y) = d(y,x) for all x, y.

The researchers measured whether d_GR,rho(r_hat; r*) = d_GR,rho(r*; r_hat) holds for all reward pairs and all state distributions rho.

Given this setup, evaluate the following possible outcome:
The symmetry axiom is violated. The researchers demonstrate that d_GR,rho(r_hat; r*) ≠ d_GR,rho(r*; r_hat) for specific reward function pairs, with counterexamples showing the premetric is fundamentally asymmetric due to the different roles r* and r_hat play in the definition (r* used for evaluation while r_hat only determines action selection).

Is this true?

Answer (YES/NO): NO